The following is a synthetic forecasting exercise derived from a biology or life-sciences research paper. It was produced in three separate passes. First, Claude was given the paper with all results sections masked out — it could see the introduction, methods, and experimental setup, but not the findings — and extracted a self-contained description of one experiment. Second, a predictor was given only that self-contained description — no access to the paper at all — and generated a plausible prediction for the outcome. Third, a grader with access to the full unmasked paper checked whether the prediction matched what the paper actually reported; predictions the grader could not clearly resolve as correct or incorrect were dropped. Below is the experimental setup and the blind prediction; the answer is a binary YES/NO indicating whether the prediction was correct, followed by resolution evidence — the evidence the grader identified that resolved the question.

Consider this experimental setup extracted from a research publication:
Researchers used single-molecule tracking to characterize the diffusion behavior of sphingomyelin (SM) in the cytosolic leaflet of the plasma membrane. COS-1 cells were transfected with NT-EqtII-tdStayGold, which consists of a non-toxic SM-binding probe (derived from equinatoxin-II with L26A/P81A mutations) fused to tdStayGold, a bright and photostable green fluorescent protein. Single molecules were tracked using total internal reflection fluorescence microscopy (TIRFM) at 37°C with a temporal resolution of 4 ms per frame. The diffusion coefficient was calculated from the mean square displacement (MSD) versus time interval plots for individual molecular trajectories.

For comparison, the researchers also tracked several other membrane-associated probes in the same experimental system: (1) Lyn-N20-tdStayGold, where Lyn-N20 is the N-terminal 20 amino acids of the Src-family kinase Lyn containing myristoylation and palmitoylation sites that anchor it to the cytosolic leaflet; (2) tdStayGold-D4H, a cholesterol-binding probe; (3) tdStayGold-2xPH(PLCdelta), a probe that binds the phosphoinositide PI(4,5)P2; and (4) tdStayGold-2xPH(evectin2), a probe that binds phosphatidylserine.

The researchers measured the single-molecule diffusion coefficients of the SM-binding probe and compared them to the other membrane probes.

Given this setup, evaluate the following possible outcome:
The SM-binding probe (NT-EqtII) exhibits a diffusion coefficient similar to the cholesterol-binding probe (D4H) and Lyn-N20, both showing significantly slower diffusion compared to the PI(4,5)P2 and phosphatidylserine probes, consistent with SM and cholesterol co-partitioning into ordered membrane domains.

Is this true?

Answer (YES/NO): NO